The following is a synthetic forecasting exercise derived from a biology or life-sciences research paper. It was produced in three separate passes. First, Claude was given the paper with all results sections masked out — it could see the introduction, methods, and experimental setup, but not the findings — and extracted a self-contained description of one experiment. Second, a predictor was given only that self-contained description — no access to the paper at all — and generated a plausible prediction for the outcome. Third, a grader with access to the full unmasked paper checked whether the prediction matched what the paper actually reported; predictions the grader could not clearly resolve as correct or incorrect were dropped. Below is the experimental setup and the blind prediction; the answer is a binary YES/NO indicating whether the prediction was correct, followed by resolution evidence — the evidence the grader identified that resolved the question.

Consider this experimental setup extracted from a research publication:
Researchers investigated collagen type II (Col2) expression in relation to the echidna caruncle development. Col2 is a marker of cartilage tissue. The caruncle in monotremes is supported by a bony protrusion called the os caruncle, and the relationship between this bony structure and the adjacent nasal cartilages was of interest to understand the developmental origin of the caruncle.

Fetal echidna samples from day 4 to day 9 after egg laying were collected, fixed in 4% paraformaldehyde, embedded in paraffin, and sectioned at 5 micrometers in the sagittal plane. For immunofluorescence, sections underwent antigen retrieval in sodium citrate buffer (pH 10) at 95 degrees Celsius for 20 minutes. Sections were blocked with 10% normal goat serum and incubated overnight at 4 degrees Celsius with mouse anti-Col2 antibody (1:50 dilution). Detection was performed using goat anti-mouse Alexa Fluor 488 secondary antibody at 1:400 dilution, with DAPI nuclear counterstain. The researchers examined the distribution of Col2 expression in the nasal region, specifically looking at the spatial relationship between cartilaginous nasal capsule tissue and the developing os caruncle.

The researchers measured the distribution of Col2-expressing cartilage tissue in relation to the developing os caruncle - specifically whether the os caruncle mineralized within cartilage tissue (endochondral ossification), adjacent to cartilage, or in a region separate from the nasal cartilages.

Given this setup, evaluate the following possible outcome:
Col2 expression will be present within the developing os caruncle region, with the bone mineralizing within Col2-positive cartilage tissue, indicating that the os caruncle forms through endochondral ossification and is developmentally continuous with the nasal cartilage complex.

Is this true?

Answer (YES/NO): NO